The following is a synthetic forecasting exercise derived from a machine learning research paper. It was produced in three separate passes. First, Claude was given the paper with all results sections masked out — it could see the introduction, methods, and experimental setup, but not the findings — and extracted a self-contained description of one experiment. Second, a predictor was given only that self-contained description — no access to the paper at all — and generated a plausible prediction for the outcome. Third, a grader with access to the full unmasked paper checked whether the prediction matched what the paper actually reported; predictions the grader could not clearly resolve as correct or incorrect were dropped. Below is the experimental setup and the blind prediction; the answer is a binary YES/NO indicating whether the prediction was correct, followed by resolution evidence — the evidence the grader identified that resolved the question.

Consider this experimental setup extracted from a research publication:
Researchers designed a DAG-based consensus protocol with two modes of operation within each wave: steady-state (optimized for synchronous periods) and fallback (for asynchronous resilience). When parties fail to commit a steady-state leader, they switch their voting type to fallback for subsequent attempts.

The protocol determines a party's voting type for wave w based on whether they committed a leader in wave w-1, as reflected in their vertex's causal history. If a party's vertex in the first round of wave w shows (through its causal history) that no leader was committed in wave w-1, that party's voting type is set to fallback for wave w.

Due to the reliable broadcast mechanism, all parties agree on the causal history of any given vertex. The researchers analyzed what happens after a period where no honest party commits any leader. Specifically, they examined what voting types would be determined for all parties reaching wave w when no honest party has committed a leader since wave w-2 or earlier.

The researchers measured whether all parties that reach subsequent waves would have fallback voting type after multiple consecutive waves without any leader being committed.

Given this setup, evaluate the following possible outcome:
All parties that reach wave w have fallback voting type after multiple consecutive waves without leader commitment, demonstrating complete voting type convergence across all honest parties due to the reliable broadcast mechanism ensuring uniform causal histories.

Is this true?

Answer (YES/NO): YES